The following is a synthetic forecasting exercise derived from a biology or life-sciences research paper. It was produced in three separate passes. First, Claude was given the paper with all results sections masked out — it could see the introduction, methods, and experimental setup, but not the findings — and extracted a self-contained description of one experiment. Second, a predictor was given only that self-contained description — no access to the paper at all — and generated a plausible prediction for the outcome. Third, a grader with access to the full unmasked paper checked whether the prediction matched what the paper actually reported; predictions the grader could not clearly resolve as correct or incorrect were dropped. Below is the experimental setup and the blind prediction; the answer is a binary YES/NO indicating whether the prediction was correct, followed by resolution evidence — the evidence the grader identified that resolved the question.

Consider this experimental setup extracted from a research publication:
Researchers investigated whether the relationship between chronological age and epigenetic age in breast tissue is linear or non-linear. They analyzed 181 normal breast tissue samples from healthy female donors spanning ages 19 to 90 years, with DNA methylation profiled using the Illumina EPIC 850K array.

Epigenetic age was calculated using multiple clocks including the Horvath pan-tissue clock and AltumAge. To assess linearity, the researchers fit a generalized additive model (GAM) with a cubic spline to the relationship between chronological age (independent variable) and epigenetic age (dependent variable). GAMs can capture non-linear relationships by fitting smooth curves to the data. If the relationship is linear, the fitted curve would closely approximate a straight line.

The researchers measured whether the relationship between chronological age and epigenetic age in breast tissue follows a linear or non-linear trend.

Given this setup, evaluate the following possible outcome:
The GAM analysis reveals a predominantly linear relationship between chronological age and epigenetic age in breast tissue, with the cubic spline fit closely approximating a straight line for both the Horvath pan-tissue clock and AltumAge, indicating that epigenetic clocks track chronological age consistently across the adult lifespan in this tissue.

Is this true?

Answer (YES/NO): YES